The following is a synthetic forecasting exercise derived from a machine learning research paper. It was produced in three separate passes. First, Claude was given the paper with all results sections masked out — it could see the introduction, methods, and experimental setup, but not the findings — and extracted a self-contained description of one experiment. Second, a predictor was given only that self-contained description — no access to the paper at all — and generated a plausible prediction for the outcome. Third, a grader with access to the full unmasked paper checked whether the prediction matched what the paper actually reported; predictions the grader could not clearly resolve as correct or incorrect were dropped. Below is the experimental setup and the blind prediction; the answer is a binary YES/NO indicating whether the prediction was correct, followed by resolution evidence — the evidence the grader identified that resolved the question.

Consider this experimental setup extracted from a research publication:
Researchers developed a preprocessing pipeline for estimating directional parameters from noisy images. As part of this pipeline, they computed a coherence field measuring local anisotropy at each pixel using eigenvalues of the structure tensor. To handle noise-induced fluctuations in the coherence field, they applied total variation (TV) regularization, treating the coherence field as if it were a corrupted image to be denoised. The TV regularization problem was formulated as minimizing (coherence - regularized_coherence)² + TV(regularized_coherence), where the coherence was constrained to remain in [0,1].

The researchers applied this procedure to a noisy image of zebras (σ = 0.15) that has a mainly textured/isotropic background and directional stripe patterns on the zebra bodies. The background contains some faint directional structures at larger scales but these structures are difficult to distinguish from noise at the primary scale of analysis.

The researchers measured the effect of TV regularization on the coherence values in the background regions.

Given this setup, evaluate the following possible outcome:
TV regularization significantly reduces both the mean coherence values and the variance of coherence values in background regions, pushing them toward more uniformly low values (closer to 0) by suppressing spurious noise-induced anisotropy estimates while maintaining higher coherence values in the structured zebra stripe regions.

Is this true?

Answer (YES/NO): YES